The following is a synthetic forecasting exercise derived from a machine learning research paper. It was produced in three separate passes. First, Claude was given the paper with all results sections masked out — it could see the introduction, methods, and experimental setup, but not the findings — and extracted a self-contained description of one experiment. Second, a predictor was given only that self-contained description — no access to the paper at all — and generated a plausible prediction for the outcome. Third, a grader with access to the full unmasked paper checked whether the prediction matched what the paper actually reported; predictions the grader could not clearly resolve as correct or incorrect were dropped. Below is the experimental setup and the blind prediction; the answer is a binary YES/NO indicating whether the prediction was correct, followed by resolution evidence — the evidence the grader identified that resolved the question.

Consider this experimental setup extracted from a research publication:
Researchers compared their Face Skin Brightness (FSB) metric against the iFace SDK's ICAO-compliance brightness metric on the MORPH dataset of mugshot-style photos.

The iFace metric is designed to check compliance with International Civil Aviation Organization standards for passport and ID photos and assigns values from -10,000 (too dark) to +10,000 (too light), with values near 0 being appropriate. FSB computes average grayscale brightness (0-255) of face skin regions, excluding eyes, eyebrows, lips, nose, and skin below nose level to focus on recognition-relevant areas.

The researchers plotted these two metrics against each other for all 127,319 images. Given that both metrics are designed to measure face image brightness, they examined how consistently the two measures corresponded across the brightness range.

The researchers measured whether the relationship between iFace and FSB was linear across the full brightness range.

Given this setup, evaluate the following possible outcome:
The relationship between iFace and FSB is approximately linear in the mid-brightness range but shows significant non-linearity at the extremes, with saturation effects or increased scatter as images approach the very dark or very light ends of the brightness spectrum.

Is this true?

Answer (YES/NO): YES